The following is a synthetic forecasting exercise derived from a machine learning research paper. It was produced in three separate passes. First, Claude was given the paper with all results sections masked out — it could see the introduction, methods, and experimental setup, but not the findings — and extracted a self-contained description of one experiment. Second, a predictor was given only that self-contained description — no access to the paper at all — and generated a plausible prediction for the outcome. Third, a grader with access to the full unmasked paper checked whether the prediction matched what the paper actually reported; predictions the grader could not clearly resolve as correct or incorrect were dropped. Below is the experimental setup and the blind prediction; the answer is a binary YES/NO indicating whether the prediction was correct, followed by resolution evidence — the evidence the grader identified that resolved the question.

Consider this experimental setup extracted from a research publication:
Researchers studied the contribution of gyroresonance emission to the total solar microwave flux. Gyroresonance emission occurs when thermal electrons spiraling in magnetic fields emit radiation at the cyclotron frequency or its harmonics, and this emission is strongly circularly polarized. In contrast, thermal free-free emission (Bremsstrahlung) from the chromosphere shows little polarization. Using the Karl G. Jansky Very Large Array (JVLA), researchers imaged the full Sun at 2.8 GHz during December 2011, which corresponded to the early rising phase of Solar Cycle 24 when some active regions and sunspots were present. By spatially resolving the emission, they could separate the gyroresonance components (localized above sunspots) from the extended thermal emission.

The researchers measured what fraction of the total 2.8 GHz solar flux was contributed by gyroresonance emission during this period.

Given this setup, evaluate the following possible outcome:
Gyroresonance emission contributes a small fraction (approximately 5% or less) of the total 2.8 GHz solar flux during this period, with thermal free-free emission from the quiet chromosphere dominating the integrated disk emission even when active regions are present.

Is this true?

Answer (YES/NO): NO